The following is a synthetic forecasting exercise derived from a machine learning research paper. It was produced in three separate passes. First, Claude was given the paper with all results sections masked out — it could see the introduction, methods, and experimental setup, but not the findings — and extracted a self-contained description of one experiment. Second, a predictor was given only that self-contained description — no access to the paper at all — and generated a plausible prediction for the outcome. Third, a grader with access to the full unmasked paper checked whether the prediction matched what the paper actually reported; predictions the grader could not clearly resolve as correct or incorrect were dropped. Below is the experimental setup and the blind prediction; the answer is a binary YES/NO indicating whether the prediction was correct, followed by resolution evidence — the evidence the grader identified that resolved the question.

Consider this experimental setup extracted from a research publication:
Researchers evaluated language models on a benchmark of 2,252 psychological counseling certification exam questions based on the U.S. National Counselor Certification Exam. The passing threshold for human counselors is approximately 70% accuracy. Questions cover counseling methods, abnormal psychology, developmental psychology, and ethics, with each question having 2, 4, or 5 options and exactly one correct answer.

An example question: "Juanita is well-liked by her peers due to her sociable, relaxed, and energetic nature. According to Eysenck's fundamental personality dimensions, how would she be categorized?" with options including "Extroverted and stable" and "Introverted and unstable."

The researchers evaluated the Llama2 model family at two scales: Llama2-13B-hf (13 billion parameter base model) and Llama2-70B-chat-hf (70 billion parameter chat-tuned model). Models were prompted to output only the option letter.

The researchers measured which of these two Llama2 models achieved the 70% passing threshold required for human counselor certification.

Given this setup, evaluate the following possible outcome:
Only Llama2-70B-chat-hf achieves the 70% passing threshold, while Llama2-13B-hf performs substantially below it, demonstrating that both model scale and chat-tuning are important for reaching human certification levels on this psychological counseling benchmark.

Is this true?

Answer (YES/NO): YES